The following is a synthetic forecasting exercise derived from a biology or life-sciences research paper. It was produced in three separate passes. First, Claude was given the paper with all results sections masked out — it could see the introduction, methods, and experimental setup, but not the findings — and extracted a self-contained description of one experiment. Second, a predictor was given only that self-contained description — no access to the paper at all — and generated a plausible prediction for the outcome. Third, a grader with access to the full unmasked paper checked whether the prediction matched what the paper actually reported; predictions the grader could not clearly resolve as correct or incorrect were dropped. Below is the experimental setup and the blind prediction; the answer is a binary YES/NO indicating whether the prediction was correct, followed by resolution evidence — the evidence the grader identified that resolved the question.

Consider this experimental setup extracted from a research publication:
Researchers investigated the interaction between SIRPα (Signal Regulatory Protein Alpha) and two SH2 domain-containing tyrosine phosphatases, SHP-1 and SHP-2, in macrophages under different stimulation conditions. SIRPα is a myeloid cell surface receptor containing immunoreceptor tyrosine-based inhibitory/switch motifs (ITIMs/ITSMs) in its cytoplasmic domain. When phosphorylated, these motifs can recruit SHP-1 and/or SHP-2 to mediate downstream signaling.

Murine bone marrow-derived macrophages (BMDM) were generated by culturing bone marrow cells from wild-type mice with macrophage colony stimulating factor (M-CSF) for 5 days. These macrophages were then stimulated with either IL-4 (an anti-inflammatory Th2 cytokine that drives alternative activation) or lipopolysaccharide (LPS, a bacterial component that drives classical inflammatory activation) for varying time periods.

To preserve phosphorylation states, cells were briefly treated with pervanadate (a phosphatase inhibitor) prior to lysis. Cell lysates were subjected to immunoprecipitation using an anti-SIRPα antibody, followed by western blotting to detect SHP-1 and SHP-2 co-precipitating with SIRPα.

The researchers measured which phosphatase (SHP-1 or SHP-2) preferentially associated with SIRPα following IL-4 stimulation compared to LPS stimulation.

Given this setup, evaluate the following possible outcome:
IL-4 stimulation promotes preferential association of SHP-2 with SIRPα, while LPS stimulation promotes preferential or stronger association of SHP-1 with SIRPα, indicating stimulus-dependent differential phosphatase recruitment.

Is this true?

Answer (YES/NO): YES